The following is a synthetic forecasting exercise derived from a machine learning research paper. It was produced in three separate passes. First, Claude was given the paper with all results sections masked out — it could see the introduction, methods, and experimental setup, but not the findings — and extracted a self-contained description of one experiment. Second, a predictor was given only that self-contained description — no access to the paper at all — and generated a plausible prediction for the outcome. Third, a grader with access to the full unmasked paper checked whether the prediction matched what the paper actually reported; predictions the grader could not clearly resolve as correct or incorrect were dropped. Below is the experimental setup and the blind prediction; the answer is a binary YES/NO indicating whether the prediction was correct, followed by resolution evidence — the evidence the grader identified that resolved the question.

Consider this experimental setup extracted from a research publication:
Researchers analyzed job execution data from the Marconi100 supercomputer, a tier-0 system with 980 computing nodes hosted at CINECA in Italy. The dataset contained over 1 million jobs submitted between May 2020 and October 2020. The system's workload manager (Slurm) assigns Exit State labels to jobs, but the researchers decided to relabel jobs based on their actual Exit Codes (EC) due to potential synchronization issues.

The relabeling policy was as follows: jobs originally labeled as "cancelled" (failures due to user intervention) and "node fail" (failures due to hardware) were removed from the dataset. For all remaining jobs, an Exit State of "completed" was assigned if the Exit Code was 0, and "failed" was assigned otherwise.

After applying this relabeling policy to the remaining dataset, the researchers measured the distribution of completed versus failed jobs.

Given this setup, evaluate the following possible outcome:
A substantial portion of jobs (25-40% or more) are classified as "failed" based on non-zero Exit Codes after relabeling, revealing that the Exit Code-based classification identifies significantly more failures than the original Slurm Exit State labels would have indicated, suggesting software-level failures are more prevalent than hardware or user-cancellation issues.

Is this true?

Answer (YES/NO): NO